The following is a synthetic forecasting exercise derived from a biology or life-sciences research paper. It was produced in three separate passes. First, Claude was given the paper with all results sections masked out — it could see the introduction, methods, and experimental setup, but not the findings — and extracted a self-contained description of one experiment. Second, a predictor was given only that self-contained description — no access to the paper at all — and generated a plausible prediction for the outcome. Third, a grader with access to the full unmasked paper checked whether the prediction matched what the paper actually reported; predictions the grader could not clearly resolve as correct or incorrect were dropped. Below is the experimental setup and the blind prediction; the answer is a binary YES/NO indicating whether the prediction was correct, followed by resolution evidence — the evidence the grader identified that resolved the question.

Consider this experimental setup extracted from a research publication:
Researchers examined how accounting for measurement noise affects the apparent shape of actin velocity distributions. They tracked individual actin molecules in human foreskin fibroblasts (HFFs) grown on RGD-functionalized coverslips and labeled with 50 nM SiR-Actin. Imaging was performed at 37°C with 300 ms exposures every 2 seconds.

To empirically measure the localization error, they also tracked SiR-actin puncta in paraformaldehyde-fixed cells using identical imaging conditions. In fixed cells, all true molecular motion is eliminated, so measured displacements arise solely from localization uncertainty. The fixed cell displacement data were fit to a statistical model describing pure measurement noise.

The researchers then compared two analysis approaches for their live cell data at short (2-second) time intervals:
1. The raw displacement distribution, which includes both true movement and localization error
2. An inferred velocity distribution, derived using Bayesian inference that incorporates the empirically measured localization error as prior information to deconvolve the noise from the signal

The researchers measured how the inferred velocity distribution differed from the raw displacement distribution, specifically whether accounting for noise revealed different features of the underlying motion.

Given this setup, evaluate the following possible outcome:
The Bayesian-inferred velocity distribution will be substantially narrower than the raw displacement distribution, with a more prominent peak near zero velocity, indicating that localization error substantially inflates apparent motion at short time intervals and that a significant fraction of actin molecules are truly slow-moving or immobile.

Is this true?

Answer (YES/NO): YES